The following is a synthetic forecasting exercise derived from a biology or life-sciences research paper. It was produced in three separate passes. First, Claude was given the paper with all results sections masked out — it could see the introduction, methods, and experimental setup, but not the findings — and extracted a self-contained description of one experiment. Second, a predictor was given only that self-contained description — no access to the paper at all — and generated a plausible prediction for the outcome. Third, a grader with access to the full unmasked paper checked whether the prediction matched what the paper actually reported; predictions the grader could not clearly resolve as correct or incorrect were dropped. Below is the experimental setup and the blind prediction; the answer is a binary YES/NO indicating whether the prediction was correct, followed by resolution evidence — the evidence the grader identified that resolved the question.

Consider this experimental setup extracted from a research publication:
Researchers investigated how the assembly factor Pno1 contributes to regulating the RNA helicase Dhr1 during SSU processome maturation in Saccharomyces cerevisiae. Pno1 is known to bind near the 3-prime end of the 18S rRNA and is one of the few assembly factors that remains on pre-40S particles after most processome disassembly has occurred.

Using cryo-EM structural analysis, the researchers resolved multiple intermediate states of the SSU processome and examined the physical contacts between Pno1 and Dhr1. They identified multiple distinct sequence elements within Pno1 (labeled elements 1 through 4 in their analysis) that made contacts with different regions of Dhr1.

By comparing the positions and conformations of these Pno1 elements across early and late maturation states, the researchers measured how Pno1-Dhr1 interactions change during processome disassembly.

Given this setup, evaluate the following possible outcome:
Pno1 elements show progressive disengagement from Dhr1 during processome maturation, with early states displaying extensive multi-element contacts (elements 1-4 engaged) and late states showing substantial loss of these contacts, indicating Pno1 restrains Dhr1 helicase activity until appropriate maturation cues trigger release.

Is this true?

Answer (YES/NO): YES